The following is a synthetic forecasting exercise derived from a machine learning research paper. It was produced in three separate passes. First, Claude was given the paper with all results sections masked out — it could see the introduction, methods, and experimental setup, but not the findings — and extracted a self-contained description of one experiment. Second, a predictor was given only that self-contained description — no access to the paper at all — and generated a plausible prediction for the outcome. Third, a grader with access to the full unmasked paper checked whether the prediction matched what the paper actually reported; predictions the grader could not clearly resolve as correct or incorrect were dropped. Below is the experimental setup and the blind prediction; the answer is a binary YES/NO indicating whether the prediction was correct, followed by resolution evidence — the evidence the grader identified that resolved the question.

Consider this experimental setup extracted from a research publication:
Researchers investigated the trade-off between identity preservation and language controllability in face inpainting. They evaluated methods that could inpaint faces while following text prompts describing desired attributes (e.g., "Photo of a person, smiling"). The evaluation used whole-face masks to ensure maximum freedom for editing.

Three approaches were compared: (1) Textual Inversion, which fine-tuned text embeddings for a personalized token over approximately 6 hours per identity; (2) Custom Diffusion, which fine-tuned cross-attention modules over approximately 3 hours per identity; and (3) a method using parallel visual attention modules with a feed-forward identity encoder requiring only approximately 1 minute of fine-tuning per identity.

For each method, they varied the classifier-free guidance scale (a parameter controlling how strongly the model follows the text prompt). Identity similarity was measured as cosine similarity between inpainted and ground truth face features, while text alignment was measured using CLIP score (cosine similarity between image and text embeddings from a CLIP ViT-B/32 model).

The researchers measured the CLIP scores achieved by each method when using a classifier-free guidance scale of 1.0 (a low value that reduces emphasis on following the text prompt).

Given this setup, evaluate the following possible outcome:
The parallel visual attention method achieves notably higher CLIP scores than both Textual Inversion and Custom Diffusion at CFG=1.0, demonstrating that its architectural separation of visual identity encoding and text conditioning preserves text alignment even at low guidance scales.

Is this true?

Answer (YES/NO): NO